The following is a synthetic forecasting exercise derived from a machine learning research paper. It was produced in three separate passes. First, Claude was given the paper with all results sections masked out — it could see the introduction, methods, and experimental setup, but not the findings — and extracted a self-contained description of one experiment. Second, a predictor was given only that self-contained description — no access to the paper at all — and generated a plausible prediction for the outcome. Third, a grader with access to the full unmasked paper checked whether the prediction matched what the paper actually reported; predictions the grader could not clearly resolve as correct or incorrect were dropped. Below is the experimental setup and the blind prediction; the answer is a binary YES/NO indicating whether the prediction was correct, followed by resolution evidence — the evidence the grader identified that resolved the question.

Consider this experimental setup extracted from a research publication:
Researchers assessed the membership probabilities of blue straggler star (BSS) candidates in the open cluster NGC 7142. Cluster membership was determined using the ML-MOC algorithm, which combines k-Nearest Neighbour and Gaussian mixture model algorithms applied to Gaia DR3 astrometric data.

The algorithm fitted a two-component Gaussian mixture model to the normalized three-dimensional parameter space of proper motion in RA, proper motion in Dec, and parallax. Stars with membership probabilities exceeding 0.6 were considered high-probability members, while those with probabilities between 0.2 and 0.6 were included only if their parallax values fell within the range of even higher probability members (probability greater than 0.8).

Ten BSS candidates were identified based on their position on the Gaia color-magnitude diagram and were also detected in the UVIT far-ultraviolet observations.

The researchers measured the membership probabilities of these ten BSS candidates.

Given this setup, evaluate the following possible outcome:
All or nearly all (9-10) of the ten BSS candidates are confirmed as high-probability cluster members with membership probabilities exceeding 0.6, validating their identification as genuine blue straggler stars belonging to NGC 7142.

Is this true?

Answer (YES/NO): YES